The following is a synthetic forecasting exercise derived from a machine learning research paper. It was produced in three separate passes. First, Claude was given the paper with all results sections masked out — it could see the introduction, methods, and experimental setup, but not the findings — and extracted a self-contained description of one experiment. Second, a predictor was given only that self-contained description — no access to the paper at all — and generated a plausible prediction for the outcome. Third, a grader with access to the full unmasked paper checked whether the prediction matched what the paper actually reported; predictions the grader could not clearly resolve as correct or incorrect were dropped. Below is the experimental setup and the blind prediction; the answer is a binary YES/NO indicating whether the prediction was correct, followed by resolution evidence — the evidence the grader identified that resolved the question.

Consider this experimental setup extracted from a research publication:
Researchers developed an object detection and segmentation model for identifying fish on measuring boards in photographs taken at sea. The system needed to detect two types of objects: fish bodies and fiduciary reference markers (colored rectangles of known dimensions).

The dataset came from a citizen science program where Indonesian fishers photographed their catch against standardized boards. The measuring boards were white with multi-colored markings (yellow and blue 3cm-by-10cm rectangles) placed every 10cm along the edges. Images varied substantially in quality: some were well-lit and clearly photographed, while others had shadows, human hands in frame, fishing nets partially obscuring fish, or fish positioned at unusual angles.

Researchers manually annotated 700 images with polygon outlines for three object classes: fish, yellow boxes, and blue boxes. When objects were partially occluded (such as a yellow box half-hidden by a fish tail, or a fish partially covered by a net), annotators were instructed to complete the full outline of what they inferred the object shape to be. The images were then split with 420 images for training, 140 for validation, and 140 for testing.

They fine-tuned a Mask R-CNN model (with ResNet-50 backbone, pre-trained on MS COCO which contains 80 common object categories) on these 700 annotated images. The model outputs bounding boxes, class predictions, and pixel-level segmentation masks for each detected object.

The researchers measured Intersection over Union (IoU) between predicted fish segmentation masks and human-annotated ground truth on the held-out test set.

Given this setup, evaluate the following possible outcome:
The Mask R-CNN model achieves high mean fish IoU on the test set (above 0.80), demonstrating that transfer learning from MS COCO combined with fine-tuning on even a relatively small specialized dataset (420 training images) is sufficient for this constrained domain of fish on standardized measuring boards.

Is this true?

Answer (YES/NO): YES